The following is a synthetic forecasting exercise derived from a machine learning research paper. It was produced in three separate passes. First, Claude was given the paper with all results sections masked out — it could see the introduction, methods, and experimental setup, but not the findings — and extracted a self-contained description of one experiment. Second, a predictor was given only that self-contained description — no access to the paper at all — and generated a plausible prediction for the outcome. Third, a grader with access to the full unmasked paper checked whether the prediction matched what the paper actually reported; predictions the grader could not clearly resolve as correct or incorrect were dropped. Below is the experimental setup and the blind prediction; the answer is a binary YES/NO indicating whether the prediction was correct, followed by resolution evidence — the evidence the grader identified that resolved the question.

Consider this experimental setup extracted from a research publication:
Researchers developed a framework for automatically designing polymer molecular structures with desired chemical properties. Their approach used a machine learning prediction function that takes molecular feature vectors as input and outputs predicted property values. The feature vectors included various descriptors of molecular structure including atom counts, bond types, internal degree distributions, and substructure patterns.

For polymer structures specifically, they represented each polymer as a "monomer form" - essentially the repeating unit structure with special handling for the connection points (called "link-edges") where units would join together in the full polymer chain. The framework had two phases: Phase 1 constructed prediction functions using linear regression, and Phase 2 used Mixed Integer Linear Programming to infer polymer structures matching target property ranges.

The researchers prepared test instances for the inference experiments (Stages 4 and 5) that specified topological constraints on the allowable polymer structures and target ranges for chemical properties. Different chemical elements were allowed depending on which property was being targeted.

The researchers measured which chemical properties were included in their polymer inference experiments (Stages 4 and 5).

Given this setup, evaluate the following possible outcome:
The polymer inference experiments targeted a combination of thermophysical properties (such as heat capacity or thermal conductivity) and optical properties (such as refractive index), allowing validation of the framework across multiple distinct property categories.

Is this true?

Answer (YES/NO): YES